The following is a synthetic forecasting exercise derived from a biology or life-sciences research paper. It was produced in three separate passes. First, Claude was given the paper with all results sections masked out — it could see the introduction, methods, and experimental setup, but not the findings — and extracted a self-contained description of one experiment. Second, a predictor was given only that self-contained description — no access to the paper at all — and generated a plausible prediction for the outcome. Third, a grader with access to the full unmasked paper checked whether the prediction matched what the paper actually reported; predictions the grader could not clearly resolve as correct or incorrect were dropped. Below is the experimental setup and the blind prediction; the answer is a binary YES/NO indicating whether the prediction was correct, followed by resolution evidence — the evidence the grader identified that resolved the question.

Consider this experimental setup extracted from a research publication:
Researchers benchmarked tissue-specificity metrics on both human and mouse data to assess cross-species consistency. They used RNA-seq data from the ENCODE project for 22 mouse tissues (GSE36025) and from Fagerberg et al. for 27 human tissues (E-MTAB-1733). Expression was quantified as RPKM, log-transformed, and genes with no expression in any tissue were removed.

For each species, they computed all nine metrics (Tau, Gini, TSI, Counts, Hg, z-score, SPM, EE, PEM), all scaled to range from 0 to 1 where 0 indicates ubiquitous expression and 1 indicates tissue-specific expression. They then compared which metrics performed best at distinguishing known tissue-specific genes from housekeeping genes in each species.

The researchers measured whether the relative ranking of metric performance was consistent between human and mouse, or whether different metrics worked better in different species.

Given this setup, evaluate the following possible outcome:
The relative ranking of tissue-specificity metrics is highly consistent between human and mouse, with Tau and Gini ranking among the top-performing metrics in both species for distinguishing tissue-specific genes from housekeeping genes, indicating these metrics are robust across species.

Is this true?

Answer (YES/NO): YES